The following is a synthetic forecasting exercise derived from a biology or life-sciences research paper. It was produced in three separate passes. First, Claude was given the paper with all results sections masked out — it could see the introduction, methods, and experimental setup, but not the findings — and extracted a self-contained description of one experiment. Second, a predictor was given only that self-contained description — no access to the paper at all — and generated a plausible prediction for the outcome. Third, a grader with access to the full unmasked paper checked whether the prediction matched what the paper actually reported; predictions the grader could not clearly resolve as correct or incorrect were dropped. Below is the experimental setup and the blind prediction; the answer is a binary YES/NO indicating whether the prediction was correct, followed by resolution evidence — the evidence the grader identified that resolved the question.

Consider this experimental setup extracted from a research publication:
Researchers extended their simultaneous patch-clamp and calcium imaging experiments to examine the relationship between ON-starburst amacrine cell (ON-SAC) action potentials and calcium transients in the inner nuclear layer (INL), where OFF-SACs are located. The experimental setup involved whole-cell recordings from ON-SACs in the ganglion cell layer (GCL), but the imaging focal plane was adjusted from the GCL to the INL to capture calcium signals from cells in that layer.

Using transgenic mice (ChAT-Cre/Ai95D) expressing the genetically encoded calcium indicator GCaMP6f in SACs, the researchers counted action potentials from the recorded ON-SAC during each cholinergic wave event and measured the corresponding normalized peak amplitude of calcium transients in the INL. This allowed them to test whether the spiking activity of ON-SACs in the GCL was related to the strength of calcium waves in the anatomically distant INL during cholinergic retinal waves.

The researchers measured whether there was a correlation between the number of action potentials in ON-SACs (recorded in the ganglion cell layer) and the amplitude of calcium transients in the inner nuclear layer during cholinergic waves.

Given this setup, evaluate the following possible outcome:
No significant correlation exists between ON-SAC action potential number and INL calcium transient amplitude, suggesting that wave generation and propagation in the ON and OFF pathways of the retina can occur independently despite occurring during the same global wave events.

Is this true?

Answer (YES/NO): NO